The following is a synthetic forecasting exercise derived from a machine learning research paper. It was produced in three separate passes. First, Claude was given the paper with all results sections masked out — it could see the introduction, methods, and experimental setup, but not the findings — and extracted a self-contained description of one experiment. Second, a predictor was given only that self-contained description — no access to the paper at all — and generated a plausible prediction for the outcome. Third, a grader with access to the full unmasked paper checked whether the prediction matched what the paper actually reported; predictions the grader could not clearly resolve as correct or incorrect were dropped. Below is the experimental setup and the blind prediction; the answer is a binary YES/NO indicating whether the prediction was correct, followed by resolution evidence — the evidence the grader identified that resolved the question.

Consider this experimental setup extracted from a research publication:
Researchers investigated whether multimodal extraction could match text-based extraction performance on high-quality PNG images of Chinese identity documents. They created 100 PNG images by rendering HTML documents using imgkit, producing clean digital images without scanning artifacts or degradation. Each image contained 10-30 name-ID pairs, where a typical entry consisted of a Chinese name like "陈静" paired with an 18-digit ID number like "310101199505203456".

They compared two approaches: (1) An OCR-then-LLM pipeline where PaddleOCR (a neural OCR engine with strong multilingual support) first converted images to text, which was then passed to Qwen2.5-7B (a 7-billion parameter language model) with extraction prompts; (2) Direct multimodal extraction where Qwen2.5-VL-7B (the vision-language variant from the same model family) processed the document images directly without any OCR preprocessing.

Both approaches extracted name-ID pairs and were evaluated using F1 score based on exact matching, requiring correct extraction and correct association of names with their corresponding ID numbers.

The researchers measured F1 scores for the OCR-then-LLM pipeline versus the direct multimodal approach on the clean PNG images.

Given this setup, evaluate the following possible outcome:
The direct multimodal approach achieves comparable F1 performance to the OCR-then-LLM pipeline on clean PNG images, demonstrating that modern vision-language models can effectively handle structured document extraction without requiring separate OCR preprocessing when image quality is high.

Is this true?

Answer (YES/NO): YES